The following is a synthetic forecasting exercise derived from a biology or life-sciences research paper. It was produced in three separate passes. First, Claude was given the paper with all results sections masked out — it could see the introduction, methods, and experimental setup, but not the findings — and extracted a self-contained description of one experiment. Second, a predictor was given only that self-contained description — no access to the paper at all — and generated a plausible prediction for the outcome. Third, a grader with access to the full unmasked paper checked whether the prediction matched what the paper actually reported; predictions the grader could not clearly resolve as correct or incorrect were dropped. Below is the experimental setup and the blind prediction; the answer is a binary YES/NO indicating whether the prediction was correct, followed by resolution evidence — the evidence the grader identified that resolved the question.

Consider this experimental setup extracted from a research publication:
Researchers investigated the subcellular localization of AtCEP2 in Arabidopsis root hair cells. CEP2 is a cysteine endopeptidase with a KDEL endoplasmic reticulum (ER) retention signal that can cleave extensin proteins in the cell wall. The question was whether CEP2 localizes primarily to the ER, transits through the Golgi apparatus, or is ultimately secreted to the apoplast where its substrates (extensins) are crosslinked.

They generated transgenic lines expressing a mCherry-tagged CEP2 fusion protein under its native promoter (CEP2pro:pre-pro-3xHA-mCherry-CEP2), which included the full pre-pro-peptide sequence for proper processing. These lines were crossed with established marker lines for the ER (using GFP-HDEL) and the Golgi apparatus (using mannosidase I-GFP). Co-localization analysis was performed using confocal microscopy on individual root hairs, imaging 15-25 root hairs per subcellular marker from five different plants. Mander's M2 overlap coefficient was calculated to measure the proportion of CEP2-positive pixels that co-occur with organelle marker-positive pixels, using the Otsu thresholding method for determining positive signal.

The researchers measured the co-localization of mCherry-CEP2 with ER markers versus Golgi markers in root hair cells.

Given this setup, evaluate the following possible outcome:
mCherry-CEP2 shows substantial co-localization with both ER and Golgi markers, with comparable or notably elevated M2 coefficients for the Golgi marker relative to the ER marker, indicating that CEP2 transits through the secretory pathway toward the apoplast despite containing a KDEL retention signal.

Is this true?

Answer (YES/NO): NO